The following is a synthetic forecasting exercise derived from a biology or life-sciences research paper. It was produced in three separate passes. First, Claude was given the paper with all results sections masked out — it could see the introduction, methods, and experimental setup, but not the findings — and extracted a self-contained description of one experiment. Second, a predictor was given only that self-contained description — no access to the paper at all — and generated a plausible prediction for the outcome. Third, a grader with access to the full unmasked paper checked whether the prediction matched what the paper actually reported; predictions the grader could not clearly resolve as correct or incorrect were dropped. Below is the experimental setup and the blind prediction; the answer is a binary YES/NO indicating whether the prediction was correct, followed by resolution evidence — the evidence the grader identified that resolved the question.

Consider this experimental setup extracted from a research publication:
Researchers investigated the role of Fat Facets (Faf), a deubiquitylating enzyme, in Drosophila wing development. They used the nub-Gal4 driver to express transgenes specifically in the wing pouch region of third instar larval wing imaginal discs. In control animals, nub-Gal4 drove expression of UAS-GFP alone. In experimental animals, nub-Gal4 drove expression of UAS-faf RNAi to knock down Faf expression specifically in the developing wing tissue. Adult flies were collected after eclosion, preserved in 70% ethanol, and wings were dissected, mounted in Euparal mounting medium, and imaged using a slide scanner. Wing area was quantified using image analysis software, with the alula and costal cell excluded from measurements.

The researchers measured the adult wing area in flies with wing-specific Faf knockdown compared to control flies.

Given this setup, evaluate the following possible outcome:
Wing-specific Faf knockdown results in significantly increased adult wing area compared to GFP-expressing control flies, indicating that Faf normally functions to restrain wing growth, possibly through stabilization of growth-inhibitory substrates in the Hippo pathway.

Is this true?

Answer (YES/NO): YES